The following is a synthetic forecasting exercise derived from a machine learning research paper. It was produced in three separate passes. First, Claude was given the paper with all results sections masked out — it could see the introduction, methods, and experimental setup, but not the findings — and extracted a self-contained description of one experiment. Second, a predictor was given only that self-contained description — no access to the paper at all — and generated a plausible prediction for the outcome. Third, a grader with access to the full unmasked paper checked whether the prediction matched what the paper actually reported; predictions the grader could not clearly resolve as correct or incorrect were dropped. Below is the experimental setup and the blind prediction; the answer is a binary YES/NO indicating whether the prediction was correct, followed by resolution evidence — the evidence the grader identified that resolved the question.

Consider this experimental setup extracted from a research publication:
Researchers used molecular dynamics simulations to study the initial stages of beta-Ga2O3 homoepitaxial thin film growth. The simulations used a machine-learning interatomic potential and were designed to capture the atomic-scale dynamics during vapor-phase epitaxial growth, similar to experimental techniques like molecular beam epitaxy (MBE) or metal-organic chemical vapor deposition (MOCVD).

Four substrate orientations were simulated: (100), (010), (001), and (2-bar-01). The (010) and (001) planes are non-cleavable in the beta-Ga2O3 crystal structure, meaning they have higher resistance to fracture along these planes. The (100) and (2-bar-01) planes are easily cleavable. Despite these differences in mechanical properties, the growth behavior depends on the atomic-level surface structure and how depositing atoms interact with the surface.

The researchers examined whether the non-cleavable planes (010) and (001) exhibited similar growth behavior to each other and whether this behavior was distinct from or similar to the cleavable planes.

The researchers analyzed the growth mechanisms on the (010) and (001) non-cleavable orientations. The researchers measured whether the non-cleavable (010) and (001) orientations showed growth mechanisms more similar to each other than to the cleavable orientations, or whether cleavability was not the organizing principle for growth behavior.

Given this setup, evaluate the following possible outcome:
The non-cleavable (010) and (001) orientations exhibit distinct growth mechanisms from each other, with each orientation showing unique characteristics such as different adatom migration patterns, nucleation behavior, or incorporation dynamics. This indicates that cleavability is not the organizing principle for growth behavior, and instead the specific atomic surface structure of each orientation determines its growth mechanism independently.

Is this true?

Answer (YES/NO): NO